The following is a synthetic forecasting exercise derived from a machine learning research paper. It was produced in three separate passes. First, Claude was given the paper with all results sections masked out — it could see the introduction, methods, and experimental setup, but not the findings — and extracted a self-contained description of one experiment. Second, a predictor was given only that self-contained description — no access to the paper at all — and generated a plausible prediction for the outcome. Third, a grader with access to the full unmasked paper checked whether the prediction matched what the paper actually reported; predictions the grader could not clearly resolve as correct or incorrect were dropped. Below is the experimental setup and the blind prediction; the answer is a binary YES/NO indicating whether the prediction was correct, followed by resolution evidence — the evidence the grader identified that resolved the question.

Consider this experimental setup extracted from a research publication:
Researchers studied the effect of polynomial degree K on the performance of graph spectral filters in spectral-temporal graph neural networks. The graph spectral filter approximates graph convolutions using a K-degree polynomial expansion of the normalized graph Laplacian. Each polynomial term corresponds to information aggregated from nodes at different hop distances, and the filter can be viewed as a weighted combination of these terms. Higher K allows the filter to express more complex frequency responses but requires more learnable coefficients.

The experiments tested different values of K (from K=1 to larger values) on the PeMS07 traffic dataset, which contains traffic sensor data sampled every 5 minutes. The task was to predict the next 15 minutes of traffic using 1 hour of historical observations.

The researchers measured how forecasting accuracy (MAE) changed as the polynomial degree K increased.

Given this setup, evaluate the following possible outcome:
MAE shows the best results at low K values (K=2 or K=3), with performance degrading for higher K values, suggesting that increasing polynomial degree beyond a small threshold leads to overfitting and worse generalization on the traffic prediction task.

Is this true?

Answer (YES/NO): NO